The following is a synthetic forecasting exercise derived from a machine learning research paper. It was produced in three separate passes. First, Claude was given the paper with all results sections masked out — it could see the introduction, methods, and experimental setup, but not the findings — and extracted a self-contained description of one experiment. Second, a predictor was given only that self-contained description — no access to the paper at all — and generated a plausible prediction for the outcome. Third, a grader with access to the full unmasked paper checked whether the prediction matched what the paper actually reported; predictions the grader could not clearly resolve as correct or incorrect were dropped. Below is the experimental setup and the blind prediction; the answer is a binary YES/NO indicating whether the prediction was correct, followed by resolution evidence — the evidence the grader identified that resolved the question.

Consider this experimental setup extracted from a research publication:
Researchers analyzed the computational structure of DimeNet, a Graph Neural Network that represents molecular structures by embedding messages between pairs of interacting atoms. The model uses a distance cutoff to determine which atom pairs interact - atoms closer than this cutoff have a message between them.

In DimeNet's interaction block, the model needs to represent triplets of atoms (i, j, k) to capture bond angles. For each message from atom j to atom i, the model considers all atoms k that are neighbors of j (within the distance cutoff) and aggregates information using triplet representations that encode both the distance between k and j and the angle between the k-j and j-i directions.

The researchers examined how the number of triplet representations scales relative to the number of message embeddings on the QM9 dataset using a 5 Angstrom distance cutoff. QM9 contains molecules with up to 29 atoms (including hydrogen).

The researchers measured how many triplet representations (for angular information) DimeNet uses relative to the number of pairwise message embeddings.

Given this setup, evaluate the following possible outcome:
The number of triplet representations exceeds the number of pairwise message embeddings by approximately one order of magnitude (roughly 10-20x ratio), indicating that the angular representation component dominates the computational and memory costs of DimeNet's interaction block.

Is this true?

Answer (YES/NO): YES